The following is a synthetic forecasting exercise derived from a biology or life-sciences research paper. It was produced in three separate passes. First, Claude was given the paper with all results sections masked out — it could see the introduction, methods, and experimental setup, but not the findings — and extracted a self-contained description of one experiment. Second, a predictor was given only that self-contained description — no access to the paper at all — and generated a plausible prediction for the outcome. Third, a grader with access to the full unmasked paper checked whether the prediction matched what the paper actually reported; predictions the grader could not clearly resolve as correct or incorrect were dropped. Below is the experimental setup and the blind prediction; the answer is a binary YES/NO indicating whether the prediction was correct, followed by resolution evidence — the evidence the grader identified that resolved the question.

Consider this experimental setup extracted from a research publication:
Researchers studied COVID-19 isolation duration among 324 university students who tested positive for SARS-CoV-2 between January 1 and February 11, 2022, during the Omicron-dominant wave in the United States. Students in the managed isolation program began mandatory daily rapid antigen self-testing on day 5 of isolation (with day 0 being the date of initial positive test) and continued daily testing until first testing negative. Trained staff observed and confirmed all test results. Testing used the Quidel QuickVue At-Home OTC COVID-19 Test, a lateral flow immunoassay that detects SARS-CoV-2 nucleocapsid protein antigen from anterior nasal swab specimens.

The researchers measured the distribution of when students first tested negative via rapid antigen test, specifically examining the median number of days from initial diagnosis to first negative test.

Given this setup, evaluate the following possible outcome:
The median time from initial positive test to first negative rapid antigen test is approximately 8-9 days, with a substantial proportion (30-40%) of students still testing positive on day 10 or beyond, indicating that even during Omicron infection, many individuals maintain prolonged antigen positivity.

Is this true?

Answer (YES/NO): NO